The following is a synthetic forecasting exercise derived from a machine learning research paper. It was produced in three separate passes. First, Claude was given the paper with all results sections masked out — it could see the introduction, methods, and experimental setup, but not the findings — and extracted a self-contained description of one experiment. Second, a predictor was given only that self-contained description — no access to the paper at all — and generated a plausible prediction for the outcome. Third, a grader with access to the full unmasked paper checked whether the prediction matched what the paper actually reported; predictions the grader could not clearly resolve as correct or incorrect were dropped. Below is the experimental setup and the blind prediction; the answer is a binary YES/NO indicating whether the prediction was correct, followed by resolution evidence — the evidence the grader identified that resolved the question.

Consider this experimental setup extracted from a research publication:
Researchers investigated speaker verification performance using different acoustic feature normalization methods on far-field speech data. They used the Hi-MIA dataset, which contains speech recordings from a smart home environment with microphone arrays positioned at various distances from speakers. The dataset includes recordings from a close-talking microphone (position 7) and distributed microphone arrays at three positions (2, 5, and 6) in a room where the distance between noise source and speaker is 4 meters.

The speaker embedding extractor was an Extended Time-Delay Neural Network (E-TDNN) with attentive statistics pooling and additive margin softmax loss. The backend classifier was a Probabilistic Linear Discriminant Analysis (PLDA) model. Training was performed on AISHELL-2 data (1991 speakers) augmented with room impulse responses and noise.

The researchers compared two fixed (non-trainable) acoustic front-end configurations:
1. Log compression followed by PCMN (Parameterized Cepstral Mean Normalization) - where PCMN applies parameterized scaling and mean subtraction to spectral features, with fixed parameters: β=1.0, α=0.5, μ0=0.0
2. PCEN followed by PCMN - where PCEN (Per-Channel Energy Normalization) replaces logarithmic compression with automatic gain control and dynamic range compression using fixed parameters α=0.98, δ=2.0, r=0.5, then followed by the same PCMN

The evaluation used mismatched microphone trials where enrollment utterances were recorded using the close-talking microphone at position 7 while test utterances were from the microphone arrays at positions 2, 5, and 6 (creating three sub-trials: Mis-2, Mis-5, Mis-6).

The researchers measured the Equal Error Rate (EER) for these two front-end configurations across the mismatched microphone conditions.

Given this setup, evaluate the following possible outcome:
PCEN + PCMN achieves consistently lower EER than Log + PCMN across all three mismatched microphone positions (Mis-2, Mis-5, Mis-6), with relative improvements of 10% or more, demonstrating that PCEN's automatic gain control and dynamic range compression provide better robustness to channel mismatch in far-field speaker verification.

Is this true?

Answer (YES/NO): NO